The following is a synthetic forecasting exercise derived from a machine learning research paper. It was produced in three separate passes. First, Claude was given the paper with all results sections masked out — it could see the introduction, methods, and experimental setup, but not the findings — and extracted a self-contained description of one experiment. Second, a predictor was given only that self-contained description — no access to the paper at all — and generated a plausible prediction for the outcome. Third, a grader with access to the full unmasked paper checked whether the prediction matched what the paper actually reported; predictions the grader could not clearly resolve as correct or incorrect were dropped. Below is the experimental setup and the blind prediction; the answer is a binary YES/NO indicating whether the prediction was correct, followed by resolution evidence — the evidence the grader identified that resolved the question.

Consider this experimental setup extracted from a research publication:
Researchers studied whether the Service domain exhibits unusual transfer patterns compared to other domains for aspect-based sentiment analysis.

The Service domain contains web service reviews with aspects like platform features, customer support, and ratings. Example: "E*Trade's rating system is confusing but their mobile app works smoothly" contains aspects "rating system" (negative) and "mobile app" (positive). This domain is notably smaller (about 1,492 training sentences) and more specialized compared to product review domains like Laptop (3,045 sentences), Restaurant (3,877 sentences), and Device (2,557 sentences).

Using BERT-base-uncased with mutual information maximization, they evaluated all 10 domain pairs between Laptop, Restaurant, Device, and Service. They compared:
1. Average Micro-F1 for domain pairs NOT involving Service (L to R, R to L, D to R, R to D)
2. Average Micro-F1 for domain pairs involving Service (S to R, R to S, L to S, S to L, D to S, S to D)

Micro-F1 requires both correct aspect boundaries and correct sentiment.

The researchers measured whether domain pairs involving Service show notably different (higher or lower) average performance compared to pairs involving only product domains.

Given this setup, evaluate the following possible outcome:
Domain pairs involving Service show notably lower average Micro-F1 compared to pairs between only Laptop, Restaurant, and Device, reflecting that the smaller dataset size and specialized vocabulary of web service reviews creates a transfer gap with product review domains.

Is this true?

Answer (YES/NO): YES